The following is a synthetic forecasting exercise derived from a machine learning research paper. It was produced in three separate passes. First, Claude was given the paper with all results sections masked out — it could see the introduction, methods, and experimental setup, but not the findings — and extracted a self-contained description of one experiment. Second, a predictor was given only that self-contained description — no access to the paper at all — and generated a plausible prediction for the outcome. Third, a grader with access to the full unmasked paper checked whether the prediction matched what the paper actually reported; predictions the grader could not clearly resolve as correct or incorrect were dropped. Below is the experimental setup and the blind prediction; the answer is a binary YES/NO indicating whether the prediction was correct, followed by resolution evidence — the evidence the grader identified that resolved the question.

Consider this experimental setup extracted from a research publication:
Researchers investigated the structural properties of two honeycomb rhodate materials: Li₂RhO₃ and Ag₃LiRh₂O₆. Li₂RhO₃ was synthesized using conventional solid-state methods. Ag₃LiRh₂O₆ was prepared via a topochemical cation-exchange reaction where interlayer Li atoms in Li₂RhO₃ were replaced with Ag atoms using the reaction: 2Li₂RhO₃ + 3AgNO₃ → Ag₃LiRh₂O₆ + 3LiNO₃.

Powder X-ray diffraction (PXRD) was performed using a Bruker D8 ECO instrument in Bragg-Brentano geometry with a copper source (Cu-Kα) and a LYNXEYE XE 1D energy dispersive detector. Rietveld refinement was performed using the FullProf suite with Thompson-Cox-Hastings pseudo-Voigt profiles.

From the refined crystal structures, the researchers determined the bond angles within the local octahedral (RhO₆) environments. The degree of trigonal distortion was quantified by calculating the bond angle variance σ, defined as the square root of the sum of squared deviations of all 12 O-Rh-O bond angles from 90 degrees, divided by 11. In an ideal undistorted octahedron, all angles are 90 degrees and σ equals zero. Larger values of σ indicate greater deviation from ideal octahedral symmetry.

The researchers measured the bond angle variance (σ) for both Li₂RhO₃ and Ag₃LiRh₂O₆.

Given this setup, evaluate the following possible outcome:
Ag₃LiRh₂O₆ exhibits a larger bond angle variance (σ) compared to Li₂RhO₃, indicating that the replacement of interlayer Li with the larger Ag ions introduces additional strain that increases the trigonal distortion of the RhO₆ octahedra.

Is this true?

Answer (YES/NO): YES